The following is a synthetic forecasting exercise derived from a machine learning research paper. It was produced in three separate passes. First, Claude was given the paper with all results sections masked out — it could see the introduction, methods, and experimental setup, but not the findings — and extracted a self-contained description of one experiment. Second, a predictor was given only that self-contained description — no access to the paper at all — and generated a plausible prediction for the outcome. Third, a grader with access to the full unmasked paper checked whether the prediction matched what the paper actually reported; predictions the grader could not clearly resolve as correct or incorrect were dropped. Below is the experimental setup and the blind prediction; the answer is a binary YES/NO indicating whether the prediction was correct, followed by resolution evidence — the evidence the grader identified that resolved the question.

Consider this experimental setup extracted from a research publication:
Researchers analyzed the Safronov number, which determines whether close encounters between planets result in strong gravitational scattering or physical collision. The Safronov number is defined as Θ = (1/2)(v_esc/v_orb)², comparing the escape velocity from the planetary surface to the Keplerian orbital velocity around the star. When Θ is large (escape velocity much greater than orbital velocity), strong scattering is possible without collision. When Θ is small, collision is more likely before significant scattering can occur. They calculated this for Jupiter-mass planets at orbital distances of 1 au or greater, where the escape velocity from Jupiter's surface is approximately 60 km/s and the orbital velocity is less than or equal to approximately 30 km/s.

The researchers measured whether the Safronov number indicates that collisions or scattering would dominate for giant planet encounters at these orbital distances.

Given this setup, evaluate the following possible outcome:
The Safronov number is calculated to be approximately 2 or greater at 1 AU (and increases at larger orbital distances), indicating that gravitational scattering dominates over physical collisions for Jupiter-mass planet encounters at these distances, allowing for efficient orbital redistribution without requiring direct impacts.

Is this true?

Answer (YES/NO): YES